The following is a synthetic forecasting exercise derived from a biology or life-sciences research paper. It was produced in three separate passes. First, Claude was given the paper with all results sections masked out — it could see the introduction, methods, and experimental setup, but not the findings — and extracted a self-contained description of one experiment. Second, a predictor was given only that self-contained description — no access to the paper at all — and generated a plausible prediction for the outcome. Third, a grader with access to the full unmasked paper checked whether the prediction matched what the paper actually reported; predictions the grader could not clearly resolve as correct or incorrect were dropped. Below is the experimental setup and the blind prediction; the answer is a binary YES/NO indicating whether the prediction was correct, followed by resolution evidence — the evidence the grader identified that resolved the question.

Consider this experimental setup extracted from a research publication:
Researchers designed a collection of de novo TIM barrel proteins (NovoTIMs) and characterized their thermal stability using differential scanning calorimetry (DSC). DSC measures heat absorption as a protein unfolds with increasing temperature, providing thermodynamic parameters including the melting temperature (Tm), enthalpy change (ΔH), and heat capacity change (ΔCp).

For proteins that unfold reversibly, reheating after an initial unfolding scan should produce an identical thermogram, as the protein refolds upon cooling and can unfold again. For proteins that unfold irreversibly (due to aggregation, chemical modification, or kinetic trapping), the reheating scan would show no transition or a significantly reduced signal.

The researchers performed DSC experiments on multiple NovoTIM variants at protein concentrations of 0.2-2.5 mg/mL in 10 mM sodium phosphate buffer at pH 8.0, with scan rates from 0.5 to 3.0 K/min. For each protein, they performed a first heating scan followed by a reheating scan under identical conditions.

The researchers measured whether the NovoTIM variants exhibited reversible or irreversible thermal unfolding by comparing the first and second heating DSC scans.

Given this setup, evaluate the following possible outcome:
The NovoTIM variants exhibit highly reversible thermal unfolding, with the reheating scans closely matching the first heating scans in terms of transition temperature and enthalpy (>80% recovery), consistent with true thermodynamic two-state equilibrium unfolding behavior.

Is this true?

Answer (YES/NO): NO